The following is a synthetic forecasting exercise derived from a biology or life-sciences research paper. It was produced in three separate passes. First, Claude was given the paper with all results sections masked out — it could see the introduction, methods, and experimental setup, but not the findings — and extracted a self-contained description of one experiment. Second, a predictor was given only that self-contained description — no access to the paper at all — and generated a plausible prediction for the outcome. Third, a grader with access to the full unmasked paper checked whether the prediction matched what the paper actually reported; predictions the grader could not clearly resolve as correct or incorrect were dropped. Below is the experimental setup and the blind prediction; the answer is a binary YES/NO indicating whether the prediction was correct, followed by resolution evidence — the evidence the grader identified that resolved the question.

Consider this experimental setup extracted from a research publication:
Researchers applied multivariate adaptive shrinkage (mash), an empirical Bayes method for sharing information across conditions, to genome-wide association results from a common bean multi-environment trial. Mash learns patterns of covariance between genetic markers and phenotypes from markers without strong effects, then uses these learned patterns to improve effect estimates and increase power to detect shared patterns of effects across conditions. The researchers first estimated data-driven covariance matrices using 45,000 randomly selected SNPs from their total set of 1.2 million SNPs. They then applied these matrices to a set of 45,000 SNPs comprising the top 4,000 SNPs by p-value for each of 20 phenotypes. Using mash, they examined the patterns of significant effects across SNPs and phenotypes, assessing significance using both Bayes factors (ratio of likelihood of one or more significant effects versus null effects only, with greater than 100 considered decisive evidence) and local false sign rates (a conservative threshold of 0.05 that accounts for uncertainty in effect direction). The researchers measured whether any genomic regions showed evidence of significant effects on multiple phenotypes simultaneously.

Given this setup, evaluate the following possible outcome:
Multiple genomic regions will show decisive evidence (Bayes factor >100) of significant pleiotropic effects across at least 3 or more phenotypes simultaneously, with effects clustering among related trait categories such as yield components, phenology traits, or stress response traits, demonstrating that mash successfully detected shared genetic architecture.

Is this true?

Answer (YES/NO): YES